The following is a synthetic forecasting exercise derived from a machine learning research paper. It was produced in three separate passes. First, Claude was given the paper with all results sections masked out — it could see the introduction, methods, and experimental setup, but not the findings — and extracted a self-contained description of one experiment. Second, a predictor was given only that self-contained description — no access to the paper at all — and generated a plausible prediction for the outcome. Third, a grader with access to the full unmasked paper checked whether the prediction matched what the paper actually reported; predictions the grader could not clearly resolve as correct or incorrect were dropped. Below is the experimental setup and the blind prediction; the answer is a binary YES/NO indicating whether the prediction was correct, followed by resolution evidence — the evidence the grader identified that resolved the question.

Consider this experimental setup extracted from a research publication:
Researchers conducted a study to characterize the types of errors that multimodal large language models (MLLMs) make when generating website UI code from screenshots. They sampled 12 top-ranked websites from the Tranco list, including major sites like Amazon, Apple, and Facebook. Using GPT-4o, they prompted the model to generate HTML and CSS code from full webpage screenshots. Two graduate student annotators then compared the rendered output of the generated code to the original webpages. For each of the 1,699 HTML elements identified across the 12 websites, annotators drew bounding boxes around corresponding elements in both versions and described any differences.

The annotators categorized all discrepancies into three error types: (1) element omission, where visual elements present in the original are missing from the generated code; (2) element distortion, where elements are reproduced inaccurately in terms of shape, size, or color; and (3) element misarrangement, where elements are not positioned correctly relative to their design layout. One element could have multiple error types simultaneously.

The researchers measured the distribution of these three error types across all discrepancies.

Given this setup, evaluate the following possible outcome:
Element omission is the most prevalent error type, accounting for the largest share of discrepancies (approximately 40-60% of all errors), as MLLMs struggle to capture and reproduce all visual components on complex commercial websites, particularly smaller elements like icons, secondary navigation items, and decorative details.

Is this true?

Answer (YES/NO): NO